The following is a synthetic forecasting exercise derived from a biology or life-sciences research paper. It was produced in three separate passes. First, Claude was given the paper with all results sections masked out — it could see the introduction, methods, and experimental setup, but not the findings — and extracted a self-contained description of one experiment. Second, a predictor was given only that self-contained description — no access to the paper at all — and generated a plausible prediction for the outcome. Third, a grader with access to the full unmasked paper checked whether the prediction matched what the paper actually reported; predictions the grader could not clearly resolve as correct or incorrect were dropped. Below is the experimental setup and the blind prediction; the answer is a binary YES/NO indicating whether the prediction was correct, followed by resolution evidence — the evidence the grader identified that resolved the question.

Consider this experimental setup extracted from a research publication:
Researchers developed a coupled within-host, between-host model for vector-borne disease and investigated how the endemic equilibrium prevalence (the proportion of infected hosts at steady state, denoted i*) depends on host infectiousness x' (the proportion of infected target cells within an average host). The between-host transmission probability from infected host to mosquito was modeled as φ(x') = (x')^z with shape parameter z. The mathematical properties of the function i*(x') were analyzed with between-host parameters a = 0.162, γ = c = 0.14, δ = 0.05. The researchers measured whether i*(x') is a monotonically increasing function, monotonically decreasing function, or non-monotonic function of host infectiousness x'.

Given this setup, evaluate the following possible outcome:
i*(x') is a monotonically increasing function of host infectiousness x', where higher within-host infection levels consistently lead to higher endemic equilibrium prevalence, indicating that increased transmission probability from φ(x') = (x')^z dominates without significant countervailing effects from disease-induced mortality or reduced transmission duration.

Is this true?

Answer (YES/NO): YES